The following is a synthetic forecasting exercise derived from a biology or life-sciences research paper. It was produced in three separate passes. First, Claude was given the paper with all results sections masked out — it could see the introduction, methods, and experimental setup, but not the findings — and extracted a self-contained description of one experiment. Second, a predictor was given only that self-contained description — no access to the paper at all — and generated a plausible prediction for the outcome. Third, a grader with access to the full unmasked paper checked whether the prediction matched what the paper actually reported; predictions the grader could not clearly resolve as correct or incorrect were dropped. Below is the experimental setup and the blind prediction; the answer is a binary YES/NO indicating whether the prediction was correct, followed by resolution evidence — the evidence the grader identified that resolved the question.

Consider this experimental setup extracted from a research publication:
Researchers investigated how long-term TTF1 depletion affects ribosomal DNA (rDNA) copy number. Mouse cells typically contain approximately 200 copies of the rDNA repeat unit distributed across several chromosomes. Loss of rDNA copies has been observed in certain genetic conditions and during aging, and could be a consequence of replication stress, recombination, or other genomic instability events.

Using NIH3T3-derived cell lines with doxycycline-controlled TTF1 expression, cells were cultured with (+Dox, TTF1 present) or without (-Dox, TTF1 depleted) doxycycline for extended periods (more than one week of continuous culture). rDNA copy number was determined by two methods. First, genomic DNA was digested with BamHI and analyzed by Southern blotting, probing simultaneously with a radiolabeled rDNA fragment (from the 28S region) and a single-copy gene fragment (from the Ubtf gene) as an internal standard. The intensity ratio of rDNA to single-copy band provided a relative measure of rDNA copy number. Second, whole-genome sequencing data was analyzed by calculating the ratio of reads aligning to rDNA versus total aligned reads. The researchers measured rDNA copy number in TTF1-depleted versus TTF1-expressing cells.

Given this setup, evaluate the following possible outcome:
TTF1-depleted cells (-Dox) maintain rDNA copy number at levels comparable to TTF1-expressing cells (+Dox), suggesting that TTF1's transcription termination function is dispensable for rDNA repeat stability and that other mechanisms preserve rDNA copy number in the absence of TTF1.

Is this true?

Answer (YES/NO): YES